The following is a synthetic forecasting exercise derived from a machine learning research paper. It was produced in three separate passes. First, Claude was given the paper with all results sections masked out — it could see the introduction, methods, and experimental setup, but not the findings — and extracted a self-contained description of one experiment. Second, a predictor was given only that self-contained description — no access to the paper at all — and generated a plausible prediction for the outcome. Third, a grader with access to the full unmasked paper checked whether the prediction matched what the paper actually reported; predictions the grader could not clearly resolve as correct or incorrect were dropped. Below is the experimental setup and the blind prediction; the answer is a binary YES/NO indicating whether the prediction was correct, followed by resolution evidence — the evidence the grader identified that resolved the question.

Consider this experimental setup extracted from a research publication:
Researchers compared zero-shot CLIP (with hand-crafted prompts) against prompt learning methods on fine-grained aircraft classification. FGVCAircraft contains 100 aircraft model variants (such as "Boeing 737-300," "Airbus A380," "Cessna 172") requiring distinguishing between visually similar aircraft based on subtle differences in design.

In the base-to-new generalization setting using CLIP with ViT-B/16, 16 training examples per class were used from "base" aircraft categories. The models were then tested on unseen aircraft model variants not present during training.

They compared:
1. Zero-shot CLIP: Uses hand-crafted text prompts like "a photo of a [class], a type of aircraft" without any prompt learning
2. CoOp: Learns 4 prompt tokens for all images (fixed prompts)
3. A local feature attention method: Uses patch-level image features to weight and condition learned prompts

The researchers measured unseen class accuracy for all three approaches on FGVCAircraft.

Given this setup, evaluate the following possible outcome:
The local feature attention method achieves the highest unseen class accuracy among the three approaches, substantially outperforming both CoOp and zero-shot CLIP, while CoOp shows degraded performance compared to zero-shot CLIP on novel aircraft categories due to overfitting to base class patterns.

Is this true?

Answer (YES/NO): NO